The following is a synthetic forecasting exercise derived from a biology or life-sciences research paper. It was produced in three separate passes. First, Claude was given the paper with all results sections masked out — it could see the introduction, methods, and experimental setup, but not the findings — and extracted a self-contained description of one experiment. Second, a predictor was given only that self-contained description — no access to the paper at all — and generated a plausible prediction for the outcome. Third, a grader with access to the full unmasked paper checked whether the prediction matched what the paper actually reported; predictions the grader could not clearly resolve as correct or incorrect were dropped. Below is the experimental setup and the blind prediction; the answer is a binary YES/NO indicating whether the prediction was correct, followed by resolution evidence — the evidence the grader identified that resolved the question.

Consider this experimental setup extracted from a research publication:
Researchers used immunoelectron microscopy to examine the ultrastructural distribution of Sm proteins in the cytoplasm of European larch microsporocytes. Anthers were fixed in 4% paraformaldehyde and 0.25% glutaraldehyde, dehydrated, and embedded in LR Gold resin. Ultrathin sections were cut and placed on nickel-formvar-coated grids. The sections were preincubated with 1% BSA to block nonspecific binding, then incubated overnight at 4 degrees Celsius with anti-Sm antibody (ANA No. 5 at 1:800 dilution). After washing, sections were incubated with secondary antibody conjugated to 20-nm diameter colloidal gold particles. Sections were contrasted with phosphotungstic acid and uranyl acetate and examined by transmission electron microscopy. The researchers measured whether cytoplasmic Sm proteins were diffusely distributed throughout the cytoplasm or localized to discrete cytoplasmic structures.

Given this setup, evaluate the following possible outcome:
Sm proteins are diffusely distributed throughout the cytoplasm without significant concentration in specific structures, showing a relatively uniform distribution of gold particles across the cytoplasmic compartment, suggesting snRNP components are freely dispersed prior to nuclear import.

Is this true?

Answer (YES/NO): NO